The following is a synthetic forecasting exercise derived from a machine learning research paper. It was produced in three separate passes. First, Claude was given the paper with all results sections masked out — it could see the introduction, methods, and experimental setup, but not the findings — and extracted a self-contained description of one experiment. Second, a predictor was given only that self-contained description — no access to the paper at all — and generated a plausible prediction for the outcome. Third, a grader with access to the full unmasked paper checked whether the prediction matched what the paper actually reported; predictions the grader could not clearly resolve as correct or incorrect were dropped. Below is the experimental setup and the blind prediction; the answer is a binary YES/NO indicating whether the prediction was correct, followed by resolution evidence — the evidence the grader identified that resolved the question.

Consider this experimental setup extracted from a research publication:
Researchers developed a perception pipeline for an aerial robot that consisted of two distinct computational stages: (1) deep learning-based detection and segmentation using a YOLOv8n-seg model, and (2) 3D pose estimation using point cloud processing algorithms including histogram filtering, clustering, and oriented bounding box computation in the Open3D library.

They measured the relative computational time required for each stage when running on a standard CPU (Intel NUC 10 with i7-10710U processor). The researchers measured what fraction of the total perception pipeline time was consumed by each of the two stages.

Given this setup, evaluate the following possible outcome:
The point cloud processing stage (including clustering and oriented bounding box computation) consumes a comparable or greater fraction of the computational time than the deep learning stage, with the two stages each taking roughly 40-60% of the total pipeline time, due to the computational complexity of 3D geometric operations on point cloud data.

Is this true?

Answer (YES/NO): NO